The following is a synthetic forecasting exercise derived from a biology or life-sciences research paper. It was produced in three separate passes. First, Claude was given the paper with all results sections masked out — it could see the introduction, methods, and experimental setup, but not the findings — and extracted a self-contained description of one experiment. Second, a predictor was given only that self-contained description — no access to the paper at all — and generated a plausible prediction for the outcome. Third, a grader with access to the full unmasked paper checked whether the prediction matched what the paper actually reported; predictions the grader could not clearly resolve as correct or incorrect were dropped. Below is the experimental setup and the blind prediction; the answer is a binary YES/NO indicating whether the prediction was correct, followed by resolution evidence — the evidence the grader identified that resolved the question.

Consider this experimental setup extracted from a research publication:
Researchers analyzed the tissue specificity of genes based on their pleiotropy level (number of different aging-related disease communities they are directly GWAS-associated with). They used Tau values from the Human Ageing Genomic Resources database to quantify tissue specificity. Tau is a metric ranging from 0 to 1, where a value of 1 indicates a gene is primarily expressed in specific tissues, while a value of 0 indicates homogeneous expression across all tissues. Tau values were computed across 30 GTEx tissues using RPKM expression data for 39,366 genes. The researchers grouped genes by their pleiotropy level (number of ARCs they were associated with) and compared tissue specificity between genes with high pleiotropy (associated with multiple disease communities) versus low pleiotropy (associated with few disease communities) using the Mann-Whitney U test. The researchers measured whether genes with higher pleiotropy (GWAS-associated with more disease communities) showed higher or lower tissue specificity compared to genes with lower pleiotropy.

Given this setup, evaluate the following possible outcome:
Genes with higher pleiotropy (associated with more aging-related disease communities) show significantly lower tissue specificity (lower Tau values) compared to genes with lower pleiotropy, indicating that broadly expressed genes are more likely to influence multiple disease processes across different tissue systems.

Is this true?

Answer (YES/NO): NO